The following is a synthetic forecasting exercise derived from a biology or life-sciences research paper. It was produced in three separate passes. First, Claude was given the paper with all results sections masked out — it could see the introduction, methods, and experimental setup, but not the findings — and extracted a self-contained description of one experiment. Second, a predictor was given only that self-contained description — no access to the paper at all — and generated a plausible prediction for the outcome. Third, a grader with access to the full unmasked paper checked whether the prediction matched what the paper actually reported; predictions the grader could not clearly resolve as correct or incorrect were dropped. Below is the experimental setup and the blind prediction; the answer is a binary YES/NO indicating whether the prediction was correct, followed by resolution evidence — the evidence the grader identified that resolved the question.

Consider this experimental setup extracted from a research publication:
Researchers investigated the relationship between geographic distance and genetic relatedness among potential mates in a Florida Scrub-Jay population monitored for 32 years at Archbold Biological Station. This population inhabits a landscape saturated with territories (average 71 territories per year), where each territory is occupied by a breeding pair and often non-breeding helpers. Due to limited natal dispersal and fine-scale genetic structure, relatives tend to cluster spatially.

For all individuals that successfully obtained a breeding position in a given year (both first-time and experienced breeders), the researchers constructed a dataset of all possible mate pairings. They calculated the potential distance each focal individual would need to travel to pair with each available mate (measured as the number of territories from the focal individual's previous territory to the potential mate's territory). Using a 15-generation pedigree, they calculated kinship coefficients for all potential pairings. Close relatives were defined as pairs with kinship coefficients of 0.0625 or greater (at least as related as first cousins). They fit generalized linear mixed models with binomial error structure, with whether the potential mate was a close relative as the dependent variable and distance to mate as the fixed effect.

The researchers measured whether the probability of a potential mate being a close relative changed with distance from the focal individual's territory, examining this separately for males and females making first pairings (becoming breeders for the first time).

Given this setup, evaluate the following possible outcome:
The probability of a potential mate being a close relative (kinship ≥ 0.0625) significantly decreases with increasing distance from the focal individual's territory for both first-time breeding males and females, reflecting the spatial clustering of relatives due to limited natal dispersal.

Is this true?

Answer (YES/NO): YES